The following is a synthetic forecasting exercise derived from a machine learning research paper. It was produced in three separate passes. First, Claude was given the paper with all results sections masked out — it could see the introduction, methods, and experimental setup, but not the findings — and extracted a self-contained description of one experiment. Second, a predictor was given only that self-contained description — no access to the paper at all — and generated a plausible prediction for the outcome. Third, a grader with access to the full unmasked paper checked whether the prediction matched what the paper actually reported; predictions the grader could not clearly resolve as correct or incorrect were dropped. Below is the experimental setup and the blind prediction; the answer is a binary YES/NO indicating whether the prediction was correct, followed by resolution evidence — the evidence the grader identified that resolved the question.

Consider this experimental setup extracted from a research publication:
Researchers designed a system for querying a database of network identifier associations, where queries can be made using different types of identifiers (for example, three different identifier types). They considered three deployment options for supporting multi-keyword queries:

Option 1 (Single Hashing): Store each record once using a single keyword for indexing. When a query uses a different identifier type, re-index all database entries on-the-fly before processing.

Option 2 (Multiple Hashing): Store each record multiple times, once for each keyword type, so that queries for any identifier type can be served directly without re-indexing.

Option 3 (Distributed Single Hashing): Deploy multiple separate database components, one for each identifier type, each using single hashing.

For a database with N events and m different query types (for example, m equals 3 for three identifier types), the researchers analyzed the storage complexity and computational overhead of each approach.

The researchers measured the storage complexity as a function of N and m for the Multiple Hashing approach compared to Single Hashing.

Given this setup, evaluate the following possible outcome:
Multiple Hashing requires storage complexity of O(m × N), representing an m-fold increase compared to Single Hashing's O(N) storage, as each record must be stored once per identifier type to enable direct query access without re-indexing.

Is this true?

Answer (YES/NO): YES